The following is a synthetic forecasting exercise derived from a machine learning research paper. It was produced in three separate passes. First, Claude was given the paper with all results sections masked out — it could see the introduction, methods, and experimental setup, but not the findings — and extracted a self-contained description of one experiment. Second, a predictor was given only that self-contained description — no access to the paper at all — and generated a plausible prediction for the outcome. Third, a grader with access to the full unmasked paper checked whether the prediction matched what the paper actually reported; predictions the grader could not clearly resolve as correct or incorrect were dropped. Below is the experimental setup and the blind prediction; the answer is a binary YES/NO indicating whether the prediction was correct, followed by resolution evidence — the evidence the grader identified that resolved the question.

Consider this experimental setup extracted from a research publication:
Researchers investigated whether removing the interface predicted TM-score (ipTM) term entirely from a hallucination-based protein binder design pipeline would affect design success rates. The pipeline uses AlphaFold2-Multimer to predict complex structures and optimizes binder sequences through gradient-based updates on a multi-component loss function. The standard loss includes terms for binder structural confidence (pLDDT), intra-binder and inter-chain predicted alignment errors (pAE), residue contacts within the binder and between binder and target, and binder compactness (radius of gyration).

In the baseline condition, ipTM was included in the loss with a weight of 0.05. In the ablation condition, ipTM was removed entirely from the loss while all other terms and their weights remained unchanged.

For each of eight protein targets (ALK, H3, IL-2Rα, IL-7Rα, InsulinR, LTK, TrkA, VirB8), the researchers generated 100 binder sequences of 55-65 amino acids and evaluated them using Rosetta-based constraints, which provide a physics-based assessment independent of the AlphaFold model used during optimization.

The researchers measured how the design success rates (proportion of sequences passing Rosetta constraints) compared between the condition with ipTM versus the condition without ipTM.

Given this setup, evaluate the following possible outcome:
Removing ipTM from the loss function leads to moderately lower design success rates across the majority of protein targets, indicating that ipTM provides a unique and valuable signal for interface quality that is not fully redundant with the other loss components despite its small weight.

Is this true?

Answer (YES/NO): NO